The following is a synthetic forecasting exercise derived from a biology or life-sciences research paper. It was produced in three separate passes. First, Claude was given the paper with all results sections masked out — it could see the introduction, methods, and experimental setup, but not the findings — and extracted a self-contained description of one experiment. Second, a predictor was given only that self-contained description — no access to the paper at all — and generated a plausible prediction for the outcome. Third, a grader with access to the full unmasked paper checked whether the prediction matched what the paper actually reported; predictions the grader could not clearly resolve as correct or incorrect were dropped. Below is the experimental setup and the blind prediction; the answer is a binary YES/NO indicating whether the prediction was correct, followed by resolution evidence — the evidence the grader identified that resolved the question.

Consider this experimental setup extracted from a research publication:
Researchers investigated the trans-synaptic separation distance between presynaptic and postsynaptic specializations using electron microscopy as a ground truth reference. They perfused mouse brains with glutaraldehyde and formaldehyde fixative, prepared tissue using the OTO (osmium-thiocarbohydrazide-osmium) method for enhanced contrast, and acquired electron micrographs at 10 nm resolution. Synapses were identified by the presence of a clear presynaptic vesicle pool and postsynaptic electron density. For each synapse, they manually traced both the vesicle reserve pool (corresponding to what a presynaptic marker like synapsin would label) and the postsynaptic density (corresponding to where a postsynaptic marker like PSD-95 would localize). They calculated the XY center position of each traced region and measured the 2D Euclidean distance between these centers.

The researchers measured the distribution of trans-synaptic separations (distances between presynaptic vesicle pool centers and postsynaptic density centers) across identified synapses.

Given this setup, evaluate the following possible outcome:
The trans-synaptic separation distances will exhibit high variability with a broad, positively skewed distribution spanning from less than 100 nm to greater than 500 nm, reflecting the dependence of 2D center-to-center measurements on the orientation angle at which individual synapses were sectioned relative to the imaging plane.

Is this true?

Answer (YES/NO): NO